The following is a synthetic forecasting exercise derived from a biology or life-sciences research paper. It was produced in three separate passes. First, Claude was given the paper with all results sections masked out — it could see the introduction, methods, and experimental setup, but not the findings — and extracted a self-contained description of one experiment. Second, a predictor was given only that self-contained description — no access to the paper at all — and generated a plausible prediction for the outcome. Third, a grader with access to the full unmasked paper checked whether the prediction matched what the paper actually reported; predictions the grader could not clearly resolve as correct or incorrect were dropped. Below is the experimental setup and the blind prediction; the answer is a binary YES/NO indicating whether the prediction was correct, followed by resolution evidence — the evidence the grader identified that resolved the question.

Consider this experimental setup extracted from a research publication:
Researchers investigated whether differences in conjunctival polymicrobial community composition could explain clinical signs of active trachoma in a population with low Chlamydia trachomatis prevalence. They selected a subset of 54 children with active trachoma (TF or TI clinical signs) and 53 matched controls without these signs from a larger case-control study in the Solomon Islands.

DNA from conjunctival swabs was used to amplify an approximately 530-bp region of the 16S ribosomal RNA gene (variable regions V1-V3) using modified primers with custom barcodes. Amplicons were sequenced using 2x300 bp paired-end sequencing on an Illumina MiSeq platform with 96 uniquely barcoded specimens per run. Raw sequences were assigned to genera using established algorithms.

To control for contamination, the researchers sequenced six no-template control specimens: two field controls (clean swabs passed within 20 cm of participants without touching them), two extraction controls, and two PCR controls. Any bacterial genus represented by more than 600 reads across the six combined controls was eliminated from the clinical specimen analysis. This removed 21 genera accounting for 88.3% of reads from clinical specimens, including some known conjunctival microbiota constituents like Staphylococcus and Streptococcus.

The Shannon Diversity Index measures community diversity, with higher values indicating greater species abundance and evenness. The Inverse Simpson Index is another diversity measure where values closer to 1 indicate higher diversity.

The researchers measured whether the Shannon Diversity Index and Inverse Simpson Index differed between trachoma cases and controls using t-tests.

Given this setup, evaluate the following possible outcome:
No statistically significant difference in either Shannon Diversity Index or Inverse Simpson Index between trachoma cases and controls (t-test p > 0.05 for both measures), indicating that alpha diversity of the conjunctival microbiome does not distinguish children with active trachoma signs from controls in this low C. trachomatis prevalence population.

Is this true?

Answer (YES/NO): YES